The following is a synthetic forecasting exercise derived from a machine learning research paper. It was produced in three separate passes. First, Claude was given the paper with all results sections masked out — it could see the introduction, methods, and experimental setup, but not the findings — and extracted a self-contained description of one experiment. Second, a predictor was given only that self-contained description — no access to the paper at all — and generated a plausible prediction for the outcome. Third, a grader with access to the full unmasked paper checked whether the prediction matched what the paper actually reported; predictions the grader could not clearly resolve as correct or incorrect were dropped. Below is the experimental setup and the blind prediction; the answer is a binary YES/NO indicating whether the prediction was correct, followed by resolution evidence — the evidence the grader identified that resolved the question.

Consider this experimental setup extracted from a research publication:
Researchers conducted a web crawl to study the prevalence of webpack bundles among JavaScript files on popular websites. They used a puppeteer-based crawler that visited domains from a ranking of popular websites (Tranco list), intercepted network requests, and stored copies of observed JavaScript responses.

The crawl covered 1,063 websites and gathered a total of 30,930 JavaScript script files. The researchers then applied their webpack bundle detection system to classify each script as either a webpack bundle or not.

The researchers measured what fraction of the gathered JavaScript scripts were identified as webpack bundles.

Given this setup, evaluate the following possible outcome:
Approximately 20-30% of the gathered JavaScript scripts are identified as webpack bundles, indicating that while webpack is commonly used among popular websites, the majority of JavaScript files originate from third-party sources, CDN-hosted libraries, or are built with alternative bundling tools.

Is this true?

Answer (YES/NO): NO